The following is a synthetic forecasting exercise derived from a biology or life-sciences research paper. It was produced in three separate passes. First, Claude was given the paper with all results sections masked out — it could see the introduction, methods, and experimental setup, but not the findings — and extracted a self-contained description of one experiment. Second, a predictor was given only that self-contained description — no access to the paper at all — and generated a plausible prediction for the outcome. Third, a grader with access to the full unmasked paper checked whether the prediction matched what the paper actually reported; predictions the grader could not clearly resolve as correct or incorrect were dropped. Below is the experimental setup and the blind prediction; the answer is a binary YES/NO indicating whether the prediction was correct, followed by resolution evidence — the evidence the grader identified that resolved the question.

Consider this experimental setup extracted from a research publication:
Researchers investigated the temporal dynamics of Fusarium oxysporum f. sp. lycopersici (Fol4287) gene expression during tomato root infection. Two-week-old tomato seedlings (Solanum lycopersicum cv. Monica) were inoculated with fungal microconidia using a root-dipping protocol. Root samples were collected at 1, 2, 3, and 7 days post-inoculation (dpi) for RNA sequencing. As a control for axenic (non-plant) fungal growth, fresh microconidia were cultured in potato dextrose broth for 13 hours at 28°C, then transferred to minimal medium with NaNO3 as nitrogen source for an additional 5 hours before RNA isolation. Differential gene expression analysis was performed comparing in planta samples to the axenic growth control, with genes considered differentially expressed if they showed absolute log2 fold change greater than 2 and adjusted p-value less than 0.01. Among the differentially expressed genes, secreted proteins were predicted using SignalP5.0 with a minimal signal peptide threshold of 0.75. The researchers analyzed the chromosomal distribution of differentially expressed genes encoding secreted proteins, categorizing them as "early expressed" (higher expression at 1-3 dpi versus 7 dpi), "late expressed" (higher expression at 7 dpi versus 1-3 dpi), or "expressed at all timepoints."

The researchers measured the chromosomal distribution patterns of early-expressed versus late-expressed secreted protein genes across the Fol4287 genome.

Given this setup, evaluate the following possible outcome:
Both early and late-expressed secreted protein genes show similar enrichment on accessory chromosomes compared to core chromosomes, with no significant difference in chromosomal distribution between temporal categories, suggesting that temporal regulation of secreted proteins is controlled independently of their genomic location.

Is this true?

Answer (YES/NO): NO